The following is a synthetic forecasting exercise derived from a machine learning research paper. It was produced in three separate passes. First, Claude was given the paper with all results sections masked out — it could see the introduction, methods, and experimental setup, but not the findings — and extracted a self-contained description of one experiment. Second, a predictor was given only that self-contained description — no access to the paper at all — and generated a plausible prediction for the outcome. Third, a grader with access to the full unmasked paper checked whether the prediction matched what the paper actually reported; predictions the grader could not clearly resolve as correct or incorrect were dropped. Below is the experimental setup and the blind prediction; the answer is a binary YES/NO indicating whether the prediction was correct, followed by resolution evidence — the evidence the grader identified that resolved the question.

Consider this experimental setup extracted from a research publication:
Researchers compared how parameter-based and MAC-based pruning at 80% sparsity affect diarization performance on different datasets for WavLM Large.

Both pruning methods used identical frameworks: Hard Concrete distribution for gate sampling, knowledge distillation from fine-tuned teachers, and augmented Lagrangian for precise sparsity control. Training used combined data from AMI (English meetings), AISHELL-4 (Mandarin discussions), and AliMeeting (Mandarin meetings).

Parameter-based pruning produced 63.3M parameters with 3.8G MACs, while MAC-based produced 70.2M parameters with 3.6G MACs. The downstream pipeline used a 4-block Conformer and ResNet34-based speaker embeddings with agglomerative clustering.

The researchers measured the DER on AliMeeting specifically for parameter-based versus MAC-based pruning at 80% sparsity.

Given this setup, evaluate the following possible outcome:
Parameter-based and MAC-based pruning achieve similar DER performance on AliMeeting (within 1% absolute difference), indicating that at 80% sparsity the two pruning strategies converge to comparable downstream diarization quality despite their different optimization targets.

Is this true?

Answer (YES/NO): YES